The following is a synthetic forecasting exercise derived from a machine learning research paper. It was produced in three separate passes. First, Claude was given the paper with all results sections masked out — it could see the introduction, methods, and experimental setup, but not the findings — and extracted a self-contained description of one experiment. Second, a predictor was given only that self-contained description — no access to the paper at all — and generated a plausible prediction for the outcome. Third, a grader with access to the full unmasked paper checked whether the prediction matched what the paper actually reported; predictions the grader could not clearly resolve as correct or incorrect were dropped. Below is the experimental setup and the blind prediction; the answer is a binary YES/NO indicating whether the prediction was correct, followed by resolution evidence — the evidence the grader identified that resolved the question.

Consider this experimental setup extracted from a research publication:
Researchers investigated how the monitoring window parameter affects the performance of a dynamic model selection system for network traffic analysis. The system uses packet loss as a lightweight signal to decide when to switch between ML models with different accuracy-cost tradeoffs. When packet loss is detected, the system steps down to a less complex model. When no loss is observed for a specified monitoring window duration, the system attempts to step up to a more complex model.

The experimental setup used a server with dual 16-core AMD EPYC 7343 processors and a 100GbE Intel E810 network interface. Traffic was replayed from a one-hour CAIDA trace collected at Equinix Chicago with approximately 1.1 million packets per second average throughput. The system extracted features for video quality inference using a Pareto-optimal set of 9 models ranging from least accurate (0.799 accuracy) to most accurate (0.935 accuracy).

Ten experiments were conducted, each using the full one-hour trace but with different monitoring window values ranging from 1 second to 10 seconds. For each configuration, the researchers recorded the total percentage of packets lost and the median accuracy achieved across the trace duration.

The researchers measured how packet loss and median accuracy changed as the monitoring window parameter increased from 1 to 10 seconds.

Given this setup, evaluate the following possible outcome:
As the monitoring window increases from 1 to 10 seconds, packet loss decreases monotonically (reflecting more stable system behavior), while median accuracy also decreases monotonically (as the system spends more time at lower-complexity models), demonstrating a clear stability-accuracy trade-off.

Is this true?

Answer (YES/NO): NO